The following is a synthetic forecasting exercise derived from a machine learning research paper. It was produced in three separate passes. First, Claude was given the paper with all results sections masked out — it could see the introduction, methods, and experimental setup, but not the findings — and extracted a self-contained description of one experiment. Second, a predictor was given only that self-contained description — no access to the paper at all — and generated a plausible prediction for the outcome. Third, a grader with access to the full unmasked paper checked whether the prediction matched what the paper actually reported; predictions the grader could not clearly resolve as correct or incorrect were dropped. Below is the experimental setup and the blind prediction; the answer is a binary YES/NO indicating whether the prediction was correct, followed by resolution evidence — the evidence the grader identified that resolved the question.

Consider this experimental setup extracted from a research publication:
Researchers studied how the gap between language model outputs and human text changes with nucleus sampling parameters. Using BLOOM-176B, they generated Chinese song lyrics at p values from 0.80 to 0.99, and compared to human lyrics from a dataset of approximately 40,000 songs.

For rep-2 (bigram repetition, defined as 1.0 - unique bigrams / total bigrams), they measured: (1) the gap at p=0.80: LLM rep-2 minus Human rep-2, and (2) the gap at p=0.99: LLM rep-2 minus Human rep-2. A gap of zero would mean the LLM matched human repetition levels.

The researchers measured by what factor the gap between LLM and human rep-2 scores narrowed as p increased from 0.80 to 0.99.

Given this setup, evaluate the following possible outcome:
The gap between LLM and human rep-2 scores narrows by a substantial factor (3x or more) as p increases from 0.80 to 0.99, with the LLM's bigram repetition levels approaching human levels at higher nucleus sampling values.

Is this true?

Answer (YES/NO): YES